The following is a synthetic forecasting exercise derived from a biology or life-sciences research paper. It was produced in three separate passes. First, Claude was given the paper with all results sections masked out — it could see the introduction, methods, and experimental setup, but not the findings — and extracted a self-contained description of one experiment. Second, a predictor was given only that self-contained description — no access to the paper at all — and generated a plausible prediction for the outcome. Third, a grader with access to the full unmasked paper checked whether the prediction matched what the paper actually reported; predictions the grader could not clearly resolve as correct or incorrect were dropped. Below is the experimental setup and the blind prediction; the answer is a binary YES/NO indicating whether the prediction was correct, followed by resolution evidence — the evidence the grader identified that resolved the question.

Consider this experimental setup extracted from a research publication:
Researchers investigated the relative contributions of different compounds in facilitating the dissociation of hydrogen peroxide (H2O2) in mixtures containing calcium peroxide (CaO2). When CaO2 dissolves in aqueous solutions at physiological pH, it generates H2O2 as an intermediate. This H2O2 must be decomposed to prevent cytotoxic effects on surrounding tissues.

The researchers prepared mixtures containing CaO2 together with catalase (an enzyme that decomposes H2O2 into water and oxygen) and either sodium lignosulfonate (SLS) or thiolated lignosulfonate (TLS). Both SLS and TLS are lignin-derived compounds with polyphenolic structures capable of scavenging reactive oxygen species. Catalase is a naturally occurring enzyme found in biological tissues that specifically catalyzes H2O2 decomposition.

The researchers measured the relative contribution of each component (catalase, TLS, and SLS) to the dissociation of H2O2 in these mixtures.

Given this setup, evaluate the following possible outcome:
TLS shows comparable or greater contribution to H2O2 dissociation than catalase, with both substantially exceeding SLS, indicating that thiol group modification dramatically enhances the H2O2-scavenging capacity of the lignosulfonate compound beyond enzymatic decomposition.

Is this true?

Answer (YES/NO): NO